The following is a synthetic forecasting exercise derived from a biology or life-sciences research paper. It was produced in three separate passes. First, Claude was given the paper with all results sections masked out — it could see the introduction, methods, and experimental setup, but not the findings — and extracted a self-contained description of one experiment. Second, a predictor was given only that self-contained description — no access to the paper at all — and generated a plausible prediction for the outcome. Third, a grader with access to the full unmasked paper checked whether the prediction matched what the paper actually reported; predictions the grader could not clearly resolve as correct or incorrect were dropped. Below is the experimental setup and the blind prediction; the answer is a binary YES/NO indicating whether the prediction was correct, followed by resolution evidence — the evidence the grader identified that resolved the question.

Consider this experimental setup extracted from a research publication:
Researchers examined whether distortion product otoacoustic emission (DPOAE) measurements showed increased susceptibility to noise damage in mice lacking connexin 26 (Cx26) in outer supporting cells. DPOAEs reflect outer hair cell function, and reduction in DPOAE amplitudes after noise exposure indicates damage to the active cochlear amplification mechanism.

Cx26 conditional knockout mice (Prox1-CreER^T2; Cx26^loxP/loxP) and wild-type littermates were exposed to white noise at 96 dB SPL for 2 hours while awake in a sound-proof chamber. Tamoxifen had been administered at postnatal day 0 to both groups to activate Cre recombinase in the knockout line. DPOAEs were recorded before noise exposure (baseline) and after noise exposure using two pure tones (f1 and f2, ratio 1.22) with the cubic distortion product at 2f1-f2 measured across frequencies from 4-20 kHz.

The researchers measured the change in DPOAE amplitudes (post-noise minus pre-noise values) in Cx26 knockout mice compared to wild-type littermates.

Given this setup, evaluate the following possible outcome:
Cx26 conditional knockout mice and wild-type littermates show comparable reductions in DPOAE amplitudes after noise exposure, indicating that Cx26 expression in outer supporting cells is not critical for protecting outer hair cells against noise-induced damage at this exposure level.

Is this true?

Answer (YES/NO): NO